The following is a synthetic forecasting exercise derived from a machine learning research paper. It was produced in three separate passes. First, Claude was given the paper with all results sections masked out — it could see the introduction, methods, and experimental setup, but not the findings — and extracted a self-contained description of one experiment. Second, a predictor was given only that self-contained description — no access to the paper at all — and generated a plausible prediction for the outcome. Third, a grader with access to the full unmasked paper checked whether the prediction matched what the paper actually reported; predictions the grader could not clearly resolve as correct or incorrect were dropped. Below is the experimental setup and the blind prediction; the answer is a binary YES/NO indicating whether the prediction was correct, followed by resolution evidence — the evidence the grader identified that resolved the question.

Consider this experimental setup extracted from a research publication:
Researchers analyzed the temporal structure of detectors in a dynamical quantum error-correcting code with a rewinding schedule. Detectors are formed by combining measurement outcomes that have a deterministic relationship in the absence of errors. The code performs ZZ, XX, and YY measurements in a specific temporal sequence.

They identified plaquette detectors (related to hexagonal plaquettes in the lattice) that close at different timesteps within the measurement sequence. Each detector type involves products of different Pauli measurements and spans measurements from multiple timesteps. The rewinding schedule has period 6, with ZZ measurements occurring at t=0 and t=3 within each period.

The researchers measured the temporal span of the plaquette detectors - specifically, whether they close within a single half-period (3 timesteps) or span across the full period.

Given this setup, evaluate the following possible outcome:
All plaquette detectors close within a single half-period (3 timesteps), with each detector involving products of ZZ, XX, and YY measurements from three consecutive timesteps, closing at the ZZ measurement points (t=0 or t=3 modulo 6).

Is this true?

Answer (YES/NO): NO